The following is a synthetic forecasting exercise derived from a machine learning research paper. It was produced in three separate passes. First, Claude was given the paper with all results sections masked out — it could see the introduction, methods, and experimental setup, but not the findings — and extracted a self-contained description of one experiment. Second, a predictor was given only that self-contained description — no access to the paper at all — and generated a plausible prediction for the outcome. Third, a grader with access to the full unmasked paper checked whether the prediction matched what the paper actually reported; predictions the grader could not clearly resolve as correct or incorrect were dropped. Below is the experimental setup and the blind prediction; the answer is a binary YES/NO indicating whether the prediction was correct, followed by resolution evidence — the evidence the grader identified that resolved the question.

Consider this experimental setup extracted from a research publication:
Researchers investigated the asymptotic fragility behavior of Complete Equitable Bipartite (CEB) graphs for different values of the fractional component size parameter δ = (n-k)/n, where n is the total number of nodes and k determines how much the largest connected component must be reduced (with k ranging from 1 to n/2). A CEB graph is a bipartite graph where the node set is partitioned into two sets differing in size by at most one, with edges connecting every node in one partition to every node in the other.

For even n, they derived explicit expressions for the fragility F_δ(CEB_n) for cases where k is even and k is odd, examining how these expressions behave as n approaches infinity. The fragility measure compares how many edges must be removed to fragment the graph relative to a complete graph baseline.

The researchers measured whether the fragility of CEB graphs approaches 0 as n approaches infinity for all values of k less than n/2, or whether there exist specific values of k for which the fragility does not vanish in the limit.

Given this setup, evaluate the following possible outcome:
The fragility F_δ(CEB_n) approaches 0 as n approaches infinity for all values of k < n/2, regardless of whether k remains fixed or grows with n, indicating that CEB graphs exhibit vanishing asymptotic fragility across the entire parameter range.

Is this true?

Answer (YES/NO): YES